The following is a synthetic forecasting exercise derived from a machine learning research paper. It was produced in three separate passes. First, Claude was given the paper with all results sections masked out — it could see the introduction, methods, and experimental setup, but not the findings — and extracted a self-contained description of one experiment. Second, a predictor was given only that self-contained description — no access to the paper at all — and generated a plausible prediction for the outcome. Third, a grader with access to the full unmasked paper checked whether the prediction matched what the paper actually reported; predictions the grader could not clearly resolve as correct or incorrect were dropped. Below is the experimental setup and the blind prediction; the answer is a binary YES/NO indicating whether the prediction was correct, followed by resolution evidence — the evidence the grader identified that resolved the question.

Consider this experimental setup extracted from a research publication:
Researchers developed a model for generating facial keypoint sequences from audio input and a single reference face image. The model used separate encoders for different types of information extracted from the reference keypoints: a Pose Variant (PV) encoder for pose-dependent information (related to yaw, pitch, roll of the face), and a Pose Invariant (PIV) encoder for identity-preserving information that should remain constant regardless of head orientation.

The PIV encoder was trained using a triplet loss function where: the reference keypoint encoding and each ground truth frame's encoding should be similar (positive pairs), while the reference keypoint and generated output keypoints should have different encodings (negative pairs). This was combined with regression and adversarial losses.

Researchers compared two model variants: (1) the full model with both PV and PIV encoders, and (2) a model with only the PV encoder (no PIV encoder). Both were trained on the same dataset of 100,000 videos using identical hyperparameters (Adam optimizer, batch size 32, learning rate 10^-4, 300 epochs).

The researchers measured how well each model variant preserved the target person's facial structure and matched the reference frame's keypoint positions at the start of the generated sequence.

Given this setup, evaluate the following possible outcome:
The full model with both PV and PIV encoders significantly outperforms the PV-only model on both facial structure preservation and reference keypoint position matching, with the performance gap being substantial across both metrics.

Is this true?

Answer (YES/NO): NO